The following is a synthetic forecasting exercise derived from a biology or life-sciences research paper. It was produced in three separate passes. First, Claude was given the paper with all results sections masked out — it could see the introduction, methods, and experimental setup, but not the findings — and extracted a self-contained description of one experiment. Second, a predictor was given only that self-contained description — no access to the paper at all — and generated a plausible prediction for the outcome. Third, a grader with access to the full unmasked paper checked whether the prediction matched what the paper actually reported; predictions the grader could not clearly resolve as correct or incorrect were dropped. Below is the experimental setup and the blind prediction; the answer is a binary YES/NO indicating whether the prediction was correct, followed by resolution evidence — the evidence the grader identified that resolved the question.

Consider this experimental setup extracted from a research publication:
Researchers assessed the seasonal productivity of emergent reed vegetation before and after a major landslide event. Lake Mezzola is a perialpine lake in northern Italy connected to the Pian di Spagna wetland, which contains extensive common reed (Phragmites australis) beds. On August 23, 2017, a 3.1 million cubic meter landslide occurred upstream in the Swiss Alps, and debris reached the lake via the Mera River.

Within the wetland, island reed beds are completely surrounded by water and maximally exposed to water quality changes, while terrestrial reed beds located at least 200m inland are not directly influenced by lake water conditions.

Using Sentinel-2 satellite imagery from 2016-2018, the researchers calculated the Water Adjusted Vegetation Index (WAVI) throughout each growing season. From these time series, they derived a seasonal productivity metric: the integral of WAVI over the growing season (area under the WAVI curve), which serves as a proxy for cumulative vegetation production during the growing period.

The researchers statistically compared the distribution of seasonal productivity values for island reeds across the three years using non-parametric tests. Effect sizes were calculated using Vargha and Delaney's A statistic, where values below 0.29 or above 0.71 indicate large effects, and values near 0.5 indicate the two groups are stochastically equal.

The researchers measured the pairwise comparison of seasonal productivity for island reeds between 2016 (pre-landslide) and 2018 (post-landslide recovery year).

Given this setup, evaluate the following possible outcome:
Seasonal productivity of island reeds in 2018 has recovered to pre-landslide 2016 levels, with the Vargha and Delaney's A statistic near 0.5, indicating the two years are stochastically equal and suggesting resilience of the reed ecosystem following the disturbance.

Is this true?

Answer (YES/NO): NO